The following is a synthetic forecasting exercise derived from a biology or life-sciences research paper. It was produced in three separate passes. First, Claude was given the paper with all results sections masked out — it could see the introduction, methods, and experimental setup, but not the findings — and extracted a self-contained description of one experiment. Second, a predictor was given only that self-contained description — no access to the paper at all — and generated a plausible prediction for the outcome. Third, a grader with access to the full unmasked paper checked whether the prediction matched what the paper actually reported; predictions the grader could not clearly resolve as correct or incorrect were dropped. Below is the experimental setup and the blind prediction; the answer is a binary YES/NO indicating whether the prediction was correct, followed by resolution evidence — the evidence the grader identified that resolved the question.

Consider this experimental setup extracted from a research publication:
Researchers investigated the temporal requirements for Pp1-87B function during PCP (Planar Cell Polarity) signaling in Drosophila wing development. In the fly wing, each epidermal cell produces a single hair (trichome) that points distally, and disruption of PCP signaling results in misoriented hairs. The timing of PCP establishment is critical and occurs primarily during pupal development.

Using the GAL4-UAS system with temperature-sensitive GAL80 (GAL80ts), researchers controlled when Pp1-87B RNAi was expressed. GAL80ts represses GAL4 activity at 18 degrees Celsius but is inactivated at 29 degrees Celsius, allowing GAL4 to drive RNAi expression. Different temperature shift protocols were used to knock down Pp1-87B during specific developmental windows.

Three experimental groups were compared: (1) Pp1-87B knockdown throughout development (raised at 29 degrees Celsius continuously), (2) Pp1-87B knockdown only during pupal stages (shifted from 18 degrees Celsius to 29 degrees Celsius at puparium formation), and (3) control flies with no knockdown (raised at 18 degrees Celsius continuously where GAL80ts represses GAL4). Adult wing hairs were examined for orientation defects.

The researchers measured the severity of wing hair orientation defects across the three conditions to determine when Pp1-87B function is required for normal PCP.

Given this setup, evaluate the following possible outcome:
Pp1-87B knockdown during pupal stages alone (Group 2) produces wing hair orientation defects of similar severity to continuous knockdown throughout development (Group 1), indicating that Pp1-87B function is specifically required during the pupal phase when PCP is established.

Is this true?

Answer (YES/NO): NO